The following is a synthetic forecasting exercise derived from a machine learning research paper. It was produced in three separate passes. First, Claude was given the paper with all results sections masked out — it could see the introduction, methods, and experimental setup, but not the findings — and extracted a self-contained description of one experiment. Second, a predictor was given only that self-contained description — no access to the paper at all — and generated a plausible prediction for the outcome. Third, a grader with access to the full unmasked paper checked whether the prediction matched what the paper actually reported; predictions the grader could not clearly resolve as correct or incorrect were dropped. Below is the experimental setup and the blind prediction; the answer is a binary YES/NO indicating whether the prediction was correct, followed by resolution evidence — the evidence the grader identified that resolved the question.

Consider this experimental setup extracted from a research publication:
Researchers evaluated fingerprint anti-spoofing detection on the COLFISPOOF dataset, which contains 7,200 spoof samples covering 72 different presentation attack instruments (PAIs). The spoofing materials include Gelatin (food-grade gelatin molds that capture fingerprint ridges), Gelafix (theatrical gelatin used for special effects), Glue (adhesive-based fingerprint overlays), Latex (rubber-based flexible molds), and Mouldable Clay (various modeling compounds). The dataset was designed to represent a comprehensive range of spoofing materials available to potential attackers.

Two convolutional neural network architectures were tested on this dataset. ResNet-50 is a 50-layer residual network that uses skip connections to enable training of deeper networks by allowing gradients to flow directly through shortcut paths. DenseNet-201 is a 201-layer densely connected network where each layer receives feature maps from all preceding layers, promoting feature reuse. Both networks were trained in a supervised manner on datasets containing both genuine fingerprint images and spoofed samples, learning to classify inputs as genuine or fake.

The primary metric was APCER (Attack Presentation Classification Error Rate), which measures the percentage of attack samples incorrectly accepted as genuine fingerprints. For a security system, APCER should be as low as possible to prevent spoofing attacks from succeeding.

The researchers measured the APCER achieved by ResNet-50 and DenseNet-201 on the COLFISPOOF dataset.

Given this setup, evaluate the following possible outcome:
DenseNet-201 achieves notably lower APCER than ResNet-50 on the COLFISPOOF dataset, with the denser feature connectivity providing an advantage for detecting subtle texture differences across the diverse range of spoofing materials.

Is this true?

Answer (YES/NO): NO